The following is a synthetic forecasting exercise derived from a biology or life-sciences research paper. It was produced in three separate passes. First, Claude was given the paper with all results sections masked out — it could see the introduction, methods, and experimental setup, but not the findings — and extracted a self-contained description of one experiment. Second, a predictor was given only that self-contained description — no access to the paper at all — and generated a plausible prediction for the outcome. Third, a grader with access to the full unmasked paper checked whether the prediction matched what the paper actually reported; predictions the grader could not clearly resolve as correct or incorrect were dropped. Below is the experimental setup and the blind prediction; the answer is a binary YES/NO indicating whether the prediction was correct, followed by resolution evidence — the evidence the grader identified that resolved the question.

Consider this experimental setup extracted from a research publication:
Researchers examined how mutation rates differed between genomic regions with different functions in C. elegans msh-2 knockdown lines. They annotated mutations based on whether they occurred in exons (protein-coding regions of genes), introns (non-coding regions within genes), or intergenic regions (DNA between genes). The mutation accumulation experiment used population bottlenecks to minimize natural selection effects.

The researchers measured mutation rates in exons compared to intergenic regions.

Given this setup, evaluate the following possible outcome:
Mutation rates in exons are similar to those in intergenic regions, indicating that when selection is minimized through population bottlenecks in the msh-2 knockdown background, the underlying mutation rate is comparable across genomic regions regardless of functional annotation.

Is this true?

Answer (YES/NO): NO